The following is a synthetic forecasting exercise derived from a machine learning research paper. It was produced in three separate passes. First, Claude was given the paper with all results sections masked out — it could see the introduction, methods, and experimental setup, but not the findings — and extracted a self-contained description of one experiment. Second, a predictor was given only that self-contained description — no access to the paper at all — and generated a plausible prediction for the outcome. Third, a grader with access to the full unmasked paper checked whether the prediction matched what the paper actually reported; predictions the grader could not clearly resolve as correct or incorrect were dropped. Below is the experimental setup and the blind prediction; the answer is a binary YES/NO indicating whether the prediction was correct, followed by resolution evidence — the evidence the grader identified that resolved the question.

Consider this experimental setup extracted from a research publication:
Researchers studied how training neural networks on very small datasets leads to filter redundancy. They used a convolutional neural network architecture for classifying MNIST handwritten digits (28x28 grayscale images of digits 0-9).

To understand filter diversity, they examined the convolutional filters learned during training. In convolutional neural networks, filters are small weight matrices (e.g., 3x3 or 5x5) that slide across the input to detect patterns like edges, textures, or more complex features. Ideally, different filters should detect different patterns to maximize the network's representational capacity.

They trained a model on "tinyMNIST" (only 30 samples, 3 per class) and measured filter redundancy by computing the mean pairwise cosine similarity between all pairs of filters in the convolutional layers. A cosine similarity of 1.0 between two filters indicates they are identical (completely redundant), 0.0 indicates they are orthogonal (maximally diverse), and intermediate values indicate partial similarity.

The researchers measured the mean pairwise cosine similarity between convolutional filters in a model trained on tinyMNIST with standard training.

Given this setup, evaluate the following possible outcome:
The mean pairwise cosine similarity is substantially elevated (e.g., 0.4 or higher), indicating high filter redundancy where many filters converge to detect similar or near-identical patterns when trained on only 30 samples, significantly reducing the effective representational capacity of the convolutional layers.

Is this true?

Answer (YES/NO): NO